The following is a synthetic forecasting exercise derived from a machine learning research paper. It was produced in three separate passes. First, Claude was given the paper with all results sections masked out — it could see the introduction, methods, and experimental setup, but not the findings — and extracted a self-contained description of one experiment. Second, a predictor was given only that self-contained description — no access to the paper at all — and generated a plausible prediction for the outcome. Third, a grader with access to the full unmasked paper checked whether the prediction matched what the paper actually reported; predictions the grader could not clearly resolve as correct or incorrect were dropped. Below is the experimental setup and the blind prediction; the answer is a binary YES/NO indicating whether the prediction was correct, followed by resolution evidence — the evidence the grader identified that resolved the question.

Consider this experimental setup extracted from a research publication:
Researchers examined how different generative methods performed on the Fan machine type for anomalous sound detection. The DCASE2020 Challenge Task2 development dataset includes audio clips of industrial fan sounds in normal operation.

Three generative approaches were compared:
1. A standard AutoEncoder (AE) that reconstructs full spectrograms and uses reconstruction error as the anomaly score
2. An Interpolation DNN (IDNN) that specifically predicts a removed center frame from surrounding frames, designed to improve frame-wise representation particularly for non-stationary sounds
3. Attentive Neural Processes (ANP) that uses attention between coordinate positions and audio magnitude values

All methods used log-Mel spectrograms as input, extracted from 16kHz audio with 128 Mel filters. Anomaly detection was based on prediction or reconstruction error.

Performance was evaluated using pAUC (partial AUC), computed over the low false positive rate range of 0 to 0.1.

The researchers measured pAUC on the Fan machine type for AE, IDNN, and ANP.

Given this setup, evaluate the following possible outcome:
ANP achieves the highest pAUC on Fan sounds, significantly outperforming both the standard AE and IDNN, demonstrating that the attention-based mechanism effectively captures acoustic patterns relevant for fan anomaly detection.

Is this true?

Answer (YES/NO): NO